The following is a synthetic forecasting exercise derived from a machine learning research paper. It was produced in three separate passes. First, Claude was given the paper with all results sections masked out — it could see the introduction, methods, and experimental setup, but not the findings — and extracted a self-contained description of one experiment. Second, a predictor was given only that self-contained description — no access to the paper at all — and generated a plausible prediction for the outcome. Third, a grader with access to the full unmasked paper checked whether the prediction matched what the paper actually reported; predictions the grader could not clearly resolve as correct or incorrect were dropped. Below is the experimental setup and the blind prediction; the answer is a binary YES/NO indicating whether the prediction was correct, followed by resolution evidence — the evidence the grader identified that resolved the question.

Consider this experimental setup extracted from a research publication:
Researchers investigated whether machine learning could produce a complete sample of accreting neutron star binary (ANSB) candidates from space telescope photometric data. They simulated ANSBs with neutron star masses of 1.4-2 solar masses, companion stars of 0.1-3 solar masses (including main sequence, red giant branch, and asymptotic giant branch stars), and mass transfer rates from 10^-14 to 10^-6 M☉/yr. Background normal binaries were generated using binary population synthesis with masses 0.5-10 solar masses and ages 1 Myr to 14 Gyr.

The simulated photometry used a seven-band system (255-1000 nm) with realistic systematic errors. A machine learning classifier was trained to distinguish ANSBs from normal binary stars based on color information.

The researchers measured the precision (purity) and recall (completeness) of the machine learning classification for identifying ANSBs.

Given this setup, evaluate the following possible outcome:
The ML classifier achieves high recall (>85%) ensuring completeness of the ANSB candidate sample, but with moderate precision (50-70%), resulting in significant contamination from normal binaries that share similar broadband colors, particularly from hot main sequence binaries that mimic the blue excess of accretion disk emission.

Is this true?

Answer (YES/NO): NO